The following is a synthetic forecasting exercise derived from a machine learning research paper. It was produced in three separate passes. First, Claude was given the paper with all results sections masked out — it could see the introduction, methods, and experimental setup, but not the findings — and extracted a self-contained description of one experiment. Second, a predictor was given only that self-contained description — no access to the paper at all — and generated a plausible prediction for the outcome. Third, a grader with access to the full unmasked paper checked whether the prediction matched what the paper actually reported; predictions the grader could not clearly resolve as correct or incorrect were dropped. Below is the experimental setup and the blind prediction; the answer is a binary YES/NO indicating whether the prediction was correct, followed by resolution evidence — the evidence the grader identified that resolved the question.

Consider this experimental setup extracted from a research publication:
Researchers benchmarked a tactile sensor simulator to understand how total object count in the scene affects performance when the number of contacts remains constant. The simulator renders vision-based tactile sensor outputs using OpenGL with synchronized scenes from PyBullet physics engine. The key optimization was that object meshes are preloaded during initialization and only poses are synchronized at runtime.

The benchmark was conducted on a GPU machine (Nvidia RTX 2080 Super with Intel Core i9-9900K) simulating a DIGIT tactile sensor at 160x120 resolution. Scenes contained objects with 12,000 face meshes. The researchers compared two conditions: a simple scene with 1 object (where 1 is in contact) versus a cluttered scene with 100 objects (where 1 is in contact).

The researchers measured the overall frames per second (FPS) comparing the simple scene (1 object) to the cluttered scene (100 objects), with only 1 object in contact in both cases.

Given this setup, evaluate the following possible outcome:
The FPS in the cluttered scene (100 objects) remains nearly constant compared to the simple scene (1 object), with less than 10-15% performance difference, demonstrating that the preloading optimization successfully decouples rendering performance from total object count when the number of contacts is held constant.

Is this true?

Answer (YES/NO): YES